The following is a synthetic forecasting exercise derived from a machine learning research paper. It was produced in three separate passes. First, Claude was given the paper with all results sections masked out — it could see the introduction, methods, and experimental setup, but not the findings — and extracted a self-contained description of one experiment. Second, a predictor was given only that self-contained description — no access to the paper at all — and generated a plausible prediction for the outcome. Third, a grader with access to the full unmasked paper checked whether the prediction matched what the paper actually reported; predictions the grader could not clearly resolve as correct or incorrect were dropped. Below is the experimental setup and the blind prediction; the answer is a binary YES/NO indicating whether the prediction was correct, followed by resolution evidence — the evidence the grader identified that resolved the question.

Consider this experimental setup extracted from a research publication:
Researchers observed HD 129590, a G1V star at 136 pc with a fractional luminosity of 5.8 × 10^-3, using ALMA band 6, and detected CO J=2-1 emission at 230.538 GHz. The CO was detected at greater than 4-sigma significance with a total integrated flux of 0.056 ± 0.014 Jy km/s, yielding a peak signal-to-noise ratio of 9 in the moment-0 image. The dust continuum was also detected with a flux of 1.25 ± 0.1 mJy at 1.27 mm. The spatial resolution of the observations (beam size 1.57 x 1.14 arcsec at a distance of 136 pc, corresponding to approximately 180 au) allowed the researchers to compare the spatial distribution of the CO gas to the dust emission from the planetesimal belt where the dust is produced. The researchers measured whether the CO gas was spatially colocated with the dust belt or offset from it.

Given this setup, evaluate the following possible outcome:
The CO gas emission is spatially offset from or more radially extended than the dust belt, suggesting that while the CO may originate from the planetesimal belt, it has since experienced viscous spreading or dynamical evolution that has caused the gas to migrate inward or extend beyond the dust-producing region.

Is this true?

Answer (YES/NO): NO